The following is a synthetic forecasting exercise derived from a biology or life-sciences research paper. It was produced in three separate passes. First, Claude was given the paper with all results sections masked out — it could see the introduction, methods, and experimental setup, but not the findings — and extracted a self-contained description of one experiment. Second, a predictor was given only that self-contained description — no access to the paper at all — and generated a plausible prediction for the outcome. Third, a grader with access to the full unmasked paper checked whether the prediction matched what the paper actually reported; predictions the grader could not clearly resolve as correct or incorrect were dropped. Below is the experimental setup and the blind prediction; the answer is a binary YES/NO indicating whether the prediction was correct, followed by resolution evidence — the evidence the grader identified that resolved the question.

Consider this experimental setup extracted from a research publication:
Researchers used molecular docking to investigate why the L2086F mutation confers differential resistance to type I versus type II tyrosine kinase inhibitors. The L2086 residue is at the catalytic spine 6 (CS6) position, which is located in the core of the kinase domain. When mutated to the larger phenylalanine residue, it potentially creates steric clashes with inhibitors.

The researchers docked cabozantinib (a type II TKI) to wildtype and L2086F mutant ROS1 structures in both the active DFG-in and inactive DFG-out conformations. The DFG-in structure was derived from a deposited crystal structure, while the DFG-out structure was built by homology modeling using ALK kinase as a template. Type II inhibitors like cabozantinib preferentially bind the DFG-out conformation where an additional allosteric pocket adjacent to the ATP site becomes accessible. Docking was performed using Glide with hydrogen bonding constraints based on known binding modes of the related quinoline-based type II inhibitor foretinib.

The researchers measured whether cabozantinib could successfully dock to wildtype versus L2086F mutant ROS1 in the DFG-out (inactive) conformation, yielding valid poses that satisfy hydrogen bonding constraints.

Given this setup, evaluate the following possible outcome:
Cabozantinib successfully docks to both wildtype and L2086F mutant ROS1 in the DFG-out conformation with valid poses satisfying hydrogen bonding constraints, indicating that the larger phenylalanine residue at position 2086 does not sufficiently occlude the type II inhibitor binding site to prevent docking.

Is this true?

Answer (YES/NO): YES